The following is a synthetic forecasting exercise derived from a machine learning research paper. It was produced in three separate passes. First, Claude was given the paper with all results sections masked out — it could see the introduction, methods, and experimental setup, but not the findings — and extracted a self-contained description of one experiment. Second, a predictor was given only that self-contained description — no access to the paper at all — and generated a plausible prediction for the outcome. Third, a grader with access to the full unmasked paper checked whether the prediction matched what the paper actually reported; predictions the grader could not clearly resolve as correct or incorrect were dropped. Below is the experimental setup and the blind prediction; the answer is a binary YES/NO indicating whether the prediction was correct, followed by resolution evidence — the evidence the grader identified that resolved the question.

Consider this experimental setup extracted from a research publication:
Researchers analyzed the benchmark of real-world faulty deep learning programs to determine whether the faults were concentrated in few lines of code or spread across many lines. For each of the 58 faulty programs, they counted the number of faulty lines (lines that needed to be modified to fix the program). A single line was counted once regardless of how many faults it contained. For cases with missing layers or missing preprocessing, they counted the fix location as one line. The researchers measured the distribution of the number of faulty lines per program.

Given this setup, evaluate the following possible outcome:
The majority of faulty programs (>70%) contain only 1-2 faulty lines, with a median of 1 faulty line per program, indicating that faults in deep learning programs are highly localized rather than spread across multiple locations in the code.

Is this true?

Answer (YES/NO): NO